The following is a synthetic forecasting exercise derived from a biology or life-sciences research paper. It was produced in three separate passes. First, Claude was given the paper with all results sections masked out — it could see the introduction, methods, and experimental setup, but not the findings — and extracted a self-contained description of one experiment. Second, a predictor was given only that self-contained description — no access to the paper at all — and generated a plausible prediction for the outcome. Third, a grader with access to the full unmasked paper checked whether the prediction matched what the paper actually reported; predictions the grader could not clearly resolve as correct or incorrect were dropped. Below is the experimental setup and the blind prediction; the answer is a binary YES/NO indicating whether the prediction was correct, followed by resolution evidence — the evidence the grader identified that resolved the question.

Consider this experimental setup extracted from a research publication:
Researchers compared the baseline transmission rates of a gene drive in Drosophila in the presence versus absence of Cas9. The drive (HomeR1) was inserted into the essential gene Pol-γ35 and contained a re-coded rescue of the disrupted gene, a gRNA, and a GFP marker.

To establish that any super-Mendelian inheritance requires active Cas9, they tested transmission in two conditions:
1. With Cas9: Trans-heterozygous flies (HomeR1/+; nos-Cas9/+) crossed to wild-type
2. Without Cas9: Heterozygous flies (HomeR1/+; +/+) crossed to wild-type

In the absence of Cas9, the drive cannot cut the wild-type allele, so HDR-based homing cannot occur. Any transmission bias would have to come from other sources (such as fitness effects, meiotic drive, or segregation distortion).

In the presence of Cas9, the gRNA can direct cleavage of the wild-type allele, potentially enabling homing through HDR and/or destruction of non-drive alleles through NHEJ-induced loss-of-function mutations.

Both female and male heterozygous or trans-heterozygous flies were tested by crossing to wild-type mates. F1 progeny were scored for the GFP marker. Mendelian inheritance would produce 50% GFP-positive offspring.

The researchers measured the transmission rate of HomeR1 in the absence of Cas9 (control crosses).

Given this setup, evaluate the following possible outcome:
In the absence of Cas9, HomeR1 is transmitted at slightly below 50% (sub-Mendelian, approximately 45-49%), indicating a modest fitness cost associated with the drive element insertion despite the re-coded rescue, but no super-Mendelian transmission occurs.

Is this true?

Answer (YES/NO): NO